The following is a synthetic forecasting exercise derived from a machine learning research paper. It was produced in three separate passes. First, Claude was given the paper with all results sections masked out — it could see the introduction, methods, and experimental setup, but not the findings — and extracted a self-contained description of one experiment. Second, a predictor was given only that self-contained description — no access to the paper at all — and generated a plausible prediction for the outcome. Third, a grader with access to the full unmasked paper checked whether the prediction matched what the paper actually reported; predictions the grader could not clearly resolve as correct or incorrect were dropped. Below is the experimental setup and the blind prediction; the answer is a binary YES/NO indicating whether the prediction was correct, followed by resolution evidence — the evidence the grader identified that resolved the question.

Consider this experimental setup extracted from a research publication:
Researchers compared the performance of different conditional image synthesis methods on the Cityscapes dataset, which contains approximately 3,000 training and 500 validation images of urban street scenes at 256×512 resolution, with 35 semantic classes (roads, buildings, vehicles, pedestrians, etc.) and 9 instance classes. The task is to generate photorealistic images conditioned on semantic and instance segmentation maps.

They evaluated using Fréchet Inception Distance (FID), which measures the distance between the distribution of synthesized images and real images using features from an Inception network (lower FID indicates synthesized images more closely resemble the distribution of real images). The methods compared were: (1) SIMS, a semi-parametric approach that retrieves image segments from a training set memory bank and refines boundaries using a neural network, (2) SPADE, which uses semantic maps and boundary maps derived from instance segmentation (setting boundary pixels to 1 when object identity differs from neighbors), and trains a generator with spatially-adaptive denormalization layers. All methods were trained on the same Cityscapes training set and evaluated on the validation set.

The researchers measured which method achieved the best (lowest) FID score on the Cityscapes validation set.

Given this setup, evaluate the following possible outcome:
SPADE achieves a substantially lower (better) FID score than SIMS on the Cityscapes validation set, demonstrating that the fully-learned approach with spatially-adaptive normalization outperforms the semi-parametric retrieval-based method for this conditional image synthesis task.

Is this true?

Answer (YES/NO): NO